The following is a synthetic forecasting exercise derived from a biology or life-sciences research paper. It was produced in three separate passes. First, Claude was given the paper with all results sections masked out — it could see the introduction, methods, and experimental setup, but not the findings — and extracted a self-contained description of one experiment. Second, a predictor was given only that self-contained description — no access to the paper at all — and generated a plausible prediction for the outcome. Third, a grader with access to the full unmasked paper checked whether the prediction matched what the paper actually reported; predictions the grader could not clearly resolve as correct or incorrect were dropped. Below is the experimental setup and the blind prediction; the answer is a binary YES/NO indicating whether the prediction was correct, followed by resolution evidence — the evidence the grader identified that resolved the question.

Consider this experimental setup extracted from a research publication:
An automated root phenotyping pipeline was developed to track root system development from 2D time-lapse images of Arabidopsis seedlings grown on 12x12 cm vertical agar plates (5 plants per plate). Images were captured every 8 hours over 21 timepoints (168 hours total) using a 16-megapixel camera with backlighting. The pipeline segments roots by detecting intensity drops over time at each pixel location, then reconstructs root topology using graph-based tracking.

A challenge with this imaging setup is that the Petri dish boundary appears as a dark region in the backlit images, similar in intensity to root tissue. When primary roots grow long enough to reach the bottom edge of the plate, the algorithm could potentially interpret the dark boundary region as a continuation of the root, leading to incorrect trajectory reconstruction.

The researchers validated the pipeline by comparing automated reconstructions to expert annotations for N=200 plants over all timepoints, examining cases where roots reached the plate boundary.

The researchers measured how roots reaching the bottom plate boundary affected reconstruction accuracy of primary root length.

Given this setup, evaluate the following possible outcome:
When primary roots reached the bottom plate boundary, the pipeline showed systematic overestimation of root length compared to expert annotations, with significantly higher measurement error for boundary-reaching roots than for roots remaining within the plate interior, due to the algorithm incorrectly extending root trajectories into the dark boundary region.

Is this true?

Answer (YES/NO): NO